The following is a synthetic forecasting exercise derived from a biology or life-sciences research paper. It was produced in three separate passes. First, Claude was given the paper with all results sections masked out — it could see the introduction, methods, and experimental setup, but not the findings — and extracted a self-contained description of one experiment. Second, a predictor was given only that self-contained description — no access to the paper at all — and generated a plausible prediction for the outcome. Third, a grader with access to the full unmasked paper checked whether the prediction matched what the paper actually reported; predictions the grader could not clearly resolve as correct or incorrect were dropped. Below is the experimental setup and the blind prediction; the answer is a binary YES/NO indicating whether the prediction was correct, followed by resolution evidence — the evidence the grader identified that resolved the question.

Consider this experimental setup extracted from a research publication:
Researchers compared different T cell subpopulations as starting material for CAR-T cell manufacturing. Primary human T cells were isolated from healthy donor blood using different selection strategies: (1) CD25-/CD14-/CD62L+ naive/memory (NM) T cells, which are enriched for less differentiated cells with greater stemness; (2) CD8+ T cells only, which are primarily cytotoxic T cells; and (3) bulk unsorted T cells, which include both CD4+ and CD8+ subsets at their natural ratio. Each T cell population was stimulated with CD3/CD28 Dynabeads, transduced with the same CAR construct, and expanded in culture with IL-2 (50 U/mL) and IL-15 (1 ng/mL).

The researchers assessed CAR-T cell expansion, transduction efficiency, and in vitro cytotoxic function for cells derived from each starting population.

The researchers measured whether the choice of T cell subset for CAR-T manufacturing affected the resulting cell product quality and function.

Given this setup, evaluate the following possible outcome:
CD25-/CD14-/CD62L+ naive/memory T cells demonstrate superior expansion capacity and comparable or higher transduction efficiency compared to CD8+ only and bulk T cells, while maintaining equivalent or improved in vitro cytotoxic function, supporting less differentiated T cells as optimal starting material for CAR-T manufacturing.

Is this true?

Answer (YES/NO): NO